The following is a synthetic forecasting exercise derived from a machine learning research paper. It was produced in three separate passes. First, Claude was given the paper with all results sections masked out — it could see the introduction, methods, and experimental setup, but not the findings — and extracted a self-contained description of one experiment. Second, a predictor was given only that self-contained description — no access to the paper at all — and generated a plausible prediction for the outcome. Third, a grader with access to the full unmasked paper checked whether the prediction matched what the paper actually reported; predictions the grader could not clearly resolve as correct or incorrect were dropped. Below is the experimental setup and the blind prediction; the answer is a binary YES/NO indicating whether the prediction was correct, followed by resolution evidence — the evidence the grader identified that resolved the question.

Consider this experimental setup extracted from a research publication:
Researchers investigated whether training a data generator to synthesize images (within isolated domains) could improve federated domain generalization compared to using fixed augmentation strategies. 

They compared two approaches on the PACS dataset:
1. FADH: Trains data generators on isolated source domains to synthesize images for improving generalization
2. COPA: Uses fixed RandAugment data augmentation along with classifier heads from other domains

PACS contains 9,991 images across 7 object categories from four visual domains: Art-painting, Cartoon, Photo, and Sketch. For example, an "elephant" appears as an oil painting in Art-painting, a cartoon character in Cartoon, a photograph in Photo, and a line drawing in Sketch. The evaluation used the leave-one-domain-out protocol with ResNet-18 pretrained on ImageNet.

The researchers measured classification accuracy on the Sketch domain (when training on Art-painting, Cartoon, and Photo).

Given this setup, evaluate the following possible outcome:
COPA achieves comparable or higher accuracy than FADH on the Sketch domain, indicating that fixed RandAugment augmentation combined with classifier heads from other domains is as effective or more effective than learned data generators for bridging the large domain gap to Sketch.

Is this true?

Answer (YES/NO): NO